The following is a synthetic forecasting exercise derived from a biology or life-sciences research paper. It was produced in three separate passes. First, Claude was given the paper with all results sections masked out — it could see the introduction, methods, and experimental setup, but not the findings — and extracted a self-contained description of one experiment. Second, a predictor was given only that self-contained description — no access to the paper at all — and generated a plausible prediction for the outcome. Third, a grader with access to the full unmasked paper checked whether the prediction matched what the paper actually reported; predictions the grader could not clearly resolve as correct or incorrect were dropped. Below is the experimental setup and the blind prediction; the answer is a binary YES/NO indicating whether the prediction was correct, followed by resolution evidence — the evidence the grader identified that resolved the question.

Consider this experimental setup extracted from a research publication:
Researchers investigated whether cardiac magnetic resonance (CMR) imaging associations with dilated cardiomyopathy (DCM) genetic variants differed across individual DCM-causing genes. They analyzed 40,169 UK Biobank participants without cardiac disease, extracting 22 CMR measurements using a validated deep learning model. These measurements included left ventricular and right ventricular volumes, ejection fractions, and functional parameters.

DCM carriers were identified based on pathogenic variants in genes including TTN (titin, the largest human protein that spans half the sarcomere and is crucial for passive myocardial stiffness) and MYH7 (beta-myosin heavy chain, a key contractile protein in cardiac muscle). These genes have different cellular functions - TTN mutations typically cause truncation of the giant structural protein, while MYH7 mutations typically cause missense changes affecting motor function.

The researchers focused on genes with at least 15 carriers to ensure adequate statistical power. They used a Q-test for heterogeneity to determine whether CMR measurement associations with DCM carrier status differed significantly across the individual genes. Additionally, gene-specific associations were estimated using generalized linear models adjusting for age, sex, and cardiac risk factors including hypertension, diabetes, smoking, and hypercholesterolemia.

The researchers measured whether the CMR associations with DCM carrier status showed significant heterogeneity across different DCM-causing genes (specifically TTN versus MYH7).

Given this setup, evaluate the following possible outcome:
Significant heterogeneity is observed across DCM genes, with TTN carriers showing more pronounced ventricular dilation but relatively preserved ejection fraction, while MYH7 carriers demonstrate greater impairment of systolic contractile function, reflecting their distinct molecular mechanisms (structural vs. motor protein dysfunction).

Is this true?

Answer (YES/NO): NO